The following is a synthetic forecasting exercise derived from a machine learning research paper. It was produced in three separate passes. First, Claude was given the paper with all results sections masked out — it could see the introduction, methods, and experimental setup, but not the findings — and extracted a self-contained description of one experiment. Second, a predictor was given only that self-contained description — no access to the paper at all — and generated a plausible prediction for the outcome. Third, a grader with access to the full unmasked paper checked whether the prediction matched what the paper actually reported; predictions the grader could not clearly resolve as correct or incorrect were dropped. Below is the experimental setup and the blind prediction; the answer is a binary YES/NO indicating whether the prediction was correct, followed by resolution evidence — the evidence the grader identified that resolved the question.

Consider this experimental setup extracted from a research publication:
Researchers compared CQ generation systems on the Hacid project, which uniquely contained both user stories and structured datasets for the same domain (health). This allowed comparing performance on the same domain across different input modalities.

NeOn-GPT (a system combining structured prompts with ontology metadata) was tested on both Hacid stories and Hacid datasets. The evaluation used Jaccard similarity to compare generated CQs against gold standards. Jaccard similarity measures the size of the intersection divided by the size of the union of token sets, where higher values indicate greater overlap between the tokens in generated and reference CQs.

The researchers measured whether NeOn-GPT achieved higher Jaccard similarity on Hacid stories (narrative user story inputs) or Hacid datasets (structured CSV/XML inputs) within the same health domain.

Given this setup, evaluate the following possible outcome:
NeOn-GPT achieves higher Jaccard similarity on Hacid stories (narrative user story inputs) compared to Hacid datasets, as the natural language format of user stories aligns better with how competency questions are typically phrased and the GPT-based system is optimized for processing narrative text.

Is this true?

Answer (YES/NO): YES